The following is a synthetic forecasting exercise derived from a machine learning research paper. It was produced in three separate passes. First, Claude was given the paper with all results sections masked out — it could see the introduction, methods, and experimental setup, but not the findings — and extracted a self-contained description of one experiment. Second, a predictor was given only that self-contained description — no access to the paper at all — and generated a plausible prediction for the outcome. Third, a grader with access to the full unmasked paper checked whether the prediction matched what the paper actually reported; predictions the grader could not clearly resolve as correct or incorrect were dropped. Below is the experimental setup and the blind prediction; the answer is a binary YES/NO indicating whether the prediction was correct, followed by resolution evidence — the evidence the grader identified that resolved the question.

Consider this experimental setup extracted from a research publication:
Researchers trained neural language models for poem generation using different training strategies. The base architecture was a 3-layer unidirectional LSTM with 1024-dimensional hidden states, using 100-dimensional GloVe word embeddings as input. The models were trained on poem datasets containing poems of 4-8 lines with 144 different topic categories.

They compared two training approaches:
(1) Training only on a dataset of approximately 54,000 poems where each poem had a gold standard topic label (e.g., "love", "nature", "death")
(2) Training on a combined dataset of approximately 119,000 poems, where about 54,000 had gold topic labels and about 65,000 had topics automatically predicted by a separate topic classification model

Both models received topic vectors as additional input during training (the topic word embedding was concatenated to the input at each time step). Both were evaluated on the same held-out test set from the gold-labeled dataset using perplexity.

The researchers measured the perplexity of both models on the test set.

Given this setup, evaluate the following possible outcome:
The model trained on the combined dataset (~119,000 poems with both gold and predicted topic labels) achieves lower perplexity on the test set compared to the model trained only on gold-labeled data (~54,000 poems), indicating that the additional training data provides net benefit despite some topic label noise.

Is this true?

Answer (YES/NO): YES